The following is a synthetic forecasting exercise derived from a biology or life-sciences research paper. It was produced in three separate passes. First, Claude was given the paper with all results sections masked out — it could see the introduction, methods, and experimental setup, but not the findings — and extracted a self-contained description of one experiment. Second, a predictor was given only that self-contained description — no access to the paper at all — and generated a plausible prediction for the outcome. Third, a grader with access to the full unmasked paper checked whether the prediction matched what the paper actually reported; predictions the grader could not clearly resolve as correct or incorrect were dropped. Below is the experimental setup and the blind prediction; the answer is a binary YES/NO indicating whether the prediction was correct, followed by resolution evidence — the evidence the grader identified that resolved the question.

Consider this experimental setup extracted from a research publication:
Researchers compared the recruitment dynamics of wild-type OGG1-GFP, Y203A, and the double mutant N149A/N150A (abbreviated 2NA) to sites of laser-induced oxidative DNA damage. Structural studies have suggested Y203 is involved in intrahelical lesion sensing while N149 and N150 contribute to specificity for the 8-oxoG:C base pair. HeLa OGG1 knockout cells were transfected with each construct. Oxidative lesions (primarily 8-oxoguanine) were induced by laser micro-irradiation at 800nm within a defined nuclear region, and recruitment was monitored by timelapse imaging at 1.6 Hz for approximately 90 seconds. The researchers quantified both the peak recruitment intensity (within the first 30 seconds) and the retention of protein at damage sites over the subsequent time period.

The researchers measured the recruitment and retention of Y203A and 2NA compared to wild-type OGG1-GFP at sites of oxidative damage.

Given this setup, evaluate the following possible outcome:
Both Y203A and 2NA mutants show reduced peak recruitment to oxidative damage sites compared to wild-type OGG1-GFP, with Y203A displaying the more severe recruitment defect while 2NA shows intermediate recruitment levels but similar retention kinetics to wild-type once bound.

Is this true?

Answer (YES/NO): NO